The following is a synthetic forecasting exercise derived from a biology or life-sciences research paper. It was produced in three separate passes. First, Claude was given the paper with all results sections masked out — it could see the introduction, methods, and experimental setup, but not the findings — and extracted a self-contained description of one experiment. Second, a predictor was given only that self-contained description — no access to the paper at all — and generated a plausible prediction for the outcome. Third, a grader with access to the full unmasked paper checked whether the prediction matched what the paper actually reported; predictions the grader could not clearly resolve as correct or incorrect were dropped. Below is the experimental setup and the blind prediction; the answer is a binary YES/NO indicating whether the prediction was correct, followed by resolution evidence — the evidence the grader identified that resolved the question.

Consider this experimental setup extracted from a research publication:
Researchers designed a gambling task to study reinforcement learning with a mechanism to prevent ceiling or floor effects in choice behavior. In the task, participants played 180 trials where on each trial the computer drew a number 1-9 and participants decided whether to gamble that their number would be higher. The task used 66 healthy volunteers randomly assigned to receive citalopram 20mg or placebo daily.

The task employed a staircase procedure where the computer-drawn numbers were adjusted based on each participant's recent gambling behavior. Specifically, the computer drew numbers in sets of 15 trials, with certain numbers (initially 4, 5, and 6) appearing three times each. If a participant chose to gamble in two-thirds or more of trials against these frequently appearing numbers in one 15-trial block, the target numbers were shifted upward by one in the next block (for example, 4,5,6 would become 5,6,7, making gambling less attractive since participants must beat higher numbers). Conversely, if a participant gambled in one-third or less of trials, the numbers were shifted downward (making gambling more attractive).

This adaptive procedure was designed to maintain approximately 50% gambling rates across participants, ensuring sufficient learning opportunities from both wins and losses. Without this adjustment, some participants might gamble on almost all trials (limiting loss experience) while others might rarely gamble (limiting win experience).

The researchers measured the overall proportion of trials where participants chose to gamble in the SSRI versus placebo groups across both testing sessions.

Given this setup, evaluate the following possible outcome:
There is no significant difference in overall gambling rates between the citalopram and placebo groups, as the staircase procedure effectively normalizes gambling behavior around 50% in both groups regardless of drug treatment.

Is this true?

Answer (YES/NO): YES